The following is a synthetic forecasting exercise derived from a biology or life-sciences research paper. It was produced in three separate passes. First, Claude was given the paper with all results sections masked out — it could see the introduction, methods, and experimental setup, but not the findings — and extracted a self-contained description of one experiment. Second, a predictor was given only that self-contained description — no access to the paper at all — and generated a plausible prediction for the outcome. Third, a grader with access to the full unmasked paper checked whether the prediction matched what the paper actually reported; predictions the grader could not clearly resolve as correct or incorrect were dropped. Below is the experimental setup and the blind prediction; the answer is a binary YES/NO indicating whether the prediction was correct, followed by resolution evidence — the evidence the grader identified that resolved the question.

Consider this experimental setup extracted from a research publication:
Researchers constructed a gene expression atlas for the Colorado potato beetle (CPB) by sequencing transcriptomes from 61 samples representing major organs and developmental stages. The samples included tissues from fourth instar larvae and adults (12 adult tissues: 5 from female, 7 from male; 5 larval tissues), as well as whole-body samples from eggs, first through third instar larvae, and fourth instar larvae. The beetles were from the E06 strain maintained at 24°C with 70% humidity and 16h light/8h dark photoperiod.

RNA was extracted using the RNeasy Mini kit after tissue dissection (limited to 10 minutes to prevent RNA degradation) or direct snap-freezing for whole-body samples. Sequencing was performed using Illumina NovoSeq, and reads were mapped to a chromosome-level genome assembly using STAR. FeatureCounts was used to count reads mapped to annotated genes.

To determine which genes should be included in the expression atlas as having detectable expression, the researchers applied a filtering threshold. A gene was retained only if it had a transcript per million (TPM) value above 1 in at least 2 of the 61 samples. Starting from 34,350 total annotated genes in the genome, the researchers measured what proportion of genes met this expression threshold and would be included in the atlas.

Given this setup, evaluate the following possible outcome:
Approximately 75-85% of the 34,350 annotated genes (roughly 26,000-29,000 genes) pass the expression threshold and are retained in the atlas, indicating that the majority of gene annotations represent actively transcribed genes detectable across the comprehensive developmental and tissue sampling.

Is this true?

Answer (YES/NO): NO